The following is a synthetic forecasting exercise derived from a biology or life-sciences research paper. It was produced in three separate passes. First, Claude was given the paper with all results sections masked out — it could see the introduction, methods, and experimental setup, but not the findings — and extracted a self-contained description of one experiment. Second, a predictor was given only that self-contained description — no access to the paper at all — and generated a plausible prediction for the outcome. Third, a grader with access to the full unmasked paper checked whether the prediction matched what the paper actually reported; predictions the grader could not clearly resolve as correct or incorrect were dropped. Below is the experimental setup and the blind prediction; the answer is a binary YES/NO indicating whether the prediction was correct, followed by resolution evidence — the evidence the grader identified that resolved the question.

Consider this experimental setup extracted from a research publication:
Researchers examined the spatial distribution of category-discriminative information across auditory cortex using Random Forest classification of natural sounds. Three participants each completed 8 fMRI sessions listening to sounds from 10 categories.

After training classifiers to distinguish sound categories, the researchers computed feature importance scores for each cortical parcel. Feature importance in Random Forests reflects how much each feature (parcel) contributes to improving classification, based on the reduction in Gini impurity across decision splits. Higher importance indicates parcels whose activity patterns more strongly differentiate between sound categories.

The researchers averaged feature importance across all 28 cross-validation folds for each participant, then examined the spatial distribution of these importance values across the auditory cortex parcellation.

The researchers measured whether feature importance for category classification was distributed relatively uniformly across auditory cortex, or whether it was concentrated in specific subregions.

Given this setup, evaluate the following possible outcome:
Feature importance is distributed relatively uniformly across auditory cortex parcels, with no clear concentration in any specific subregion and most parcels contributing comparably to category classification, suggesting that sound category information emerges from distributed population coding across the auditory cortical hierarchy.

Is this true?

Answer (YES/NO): NO